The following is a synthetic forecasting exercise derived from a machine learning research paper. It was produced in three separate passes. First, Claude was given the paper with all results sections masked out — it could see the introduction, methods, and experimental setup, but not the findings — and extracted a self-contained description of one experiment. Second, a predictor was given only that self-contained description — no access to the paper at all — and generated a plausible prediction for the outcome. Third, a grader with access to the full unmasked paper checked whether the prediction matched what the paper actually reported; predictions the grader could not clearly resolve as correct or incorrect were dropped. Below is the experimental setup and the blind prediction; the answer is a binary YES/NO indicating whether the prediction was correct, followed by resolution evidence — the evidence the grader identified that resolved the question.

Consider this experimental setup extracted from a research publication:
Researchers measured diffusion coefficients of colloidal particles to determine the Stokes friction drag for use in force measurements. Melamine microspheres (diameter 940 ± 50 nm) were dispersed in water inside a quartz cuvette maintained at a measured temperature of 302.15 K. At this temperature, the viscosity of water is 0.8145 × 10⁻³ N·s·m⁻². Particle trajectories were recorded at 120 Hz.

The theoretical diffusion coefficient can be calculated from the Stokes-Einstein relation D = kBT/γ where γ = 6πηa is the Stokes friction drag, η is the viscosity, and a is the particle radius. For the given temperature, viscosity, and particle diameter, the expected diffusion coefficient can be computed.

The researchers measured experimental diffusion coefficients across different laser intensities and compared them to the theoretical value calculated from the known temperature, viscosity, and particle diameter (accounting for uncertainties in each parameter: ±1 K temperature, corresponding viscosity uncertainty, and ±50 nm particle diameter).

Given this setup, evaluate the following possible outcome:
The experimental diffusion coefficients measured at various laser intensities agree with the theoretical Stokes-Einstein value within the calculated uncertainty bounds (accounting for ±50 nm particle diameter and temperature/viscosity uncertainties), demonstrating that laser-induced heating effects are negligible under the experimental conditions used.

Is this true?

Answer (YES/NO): YES